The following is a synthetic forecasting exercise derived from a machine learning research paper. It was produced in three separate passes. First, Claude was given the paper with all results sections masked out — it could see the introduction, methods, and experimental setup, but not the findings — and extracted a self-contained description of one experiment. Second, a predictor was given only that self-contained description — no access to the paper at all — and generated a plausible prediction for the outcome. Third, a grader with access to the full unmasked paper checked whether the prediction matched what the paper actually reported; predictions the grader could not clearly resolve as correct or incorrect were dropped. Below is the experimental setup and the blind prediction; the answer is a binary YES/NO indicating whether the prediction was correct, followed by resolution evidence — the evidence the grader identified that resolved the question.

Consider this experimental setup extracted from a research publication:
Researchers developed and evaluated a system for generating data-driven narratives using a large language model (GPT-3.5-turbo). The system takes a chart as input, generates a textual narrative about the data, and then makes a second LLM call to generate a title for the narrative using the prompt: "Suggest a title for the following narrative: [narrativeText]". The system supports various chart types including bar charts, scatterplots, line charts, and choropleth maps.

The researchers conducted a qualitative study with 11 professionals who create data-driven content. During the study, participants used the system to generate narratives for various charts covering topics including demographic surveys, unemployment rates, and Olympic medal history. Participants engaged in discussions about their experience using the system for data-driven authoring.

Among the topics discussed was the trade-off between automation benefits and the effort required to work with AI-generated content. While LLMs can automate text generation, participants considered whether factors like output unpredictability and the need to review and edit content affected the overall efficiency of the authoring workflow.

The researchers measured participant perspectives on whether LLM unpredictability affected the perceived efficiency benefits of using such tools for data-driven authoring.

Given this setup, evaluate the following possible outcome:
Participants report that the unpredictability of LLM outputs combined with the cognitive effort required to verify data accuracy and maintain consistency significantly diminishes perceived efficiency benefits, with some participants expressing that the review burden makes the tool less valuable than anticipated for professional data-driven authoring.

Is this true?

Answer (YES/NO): NO